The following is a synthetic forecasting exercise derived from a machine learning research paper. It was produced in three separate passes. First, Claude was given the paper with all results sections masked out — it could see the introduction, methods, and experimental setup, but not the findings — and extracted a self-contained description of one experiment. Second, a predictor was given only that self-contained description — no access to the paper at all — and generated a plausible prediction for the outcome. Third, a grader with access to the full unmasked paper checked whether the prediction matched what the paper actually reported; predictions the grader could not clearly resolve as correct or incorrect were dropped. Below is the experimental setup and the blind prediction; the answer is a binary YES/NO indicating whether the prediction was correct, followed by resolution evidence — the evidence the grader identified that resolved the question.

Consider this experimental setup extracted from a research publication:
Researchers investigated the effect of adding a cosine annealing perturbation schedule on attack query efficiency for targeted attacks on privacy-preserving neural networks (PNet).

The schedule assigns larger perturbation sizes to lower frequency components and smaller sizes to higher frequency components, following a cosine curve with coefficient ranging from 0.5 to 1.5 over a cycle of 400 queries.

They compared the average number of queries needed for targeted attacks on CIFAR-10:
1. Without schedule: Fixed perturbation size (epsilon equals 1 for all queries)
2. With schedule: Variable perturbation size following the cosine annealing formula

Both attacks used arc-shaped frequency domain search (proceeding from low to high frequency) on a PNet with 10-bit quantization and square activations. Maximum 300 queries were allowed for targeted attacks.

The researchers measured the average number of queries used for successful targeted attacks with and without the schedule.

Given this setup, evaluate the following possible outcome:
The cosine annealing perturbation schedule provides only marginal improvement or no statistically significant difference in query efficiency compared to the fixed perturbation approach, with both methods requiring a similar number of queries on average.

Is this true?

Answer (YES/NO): NO